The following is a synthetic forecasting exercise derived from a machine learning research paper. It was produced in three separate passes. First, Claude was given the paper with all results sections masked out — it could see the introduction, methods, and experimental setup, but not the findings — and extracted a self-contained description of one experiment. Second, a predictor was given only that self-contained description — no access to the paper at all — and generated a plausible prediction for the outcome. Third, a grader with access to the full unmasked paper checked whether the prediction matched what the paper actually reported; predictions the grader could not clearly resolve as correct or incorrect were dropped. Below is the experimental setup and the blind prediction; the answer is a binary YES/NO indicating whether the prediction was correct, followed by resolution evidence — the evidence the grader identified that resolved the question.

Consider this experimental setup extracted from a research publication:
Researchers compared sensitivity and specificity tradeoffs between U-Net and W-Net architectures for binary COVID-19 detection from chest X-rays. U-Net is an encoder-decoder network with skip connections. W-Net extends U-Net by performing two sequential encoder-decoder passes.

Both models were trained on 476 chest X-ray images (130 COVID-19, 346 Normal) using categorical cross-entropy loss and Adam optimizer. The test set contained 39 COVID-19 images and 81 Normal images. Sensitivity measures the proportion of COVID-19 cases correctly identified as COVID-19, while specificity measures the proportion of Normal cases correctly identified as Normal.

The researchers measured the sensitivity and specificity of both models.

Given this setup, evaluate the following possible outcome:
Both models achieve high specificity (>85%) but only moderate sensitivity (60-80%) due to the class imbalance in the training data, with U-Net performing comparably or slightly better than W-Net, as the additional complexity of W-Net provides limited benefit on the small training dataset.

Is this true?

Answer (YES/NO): NO